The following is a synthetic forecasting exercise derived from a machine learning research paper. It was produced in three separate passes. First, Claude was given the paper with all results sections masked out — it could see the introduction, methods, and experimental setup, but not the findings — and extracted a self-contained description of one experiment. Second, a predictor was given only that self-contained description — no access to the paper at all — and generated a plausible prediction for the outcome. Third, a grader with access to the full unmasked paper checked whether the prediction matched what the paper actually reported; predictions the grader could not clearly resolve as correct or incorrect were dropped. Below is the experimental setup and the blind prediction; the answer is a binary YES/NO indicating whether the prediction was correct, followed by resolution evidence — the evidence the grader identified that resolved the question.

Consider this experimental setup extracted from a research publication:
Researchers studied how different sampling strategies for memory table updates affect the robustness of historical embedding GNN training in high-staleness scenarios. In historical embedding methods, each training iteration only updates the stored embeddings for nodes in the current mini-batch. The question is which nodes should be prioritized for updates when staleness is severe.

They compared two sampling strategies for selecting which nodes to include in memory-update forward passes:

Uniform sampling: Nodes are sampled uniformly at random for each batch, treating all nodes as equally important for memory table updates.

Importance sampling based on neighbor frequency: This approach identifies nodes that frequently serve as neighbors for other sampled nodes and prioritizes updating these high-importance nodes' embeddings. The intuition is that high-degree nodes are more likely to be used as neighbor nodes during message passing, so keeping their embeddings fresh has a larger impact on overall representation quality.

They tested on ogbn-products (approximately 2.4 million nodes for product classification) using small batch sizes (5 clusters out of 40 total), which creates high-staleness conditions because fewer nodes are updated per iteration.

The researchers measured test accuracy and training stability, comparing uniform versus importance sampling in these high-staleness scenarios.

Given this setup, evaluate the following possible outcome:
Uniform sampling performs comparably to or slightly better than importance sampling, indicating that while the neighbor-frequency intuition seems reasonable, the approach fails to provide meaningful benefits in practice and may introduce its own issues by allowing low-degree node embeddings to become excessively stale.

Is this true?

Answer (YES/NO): NO